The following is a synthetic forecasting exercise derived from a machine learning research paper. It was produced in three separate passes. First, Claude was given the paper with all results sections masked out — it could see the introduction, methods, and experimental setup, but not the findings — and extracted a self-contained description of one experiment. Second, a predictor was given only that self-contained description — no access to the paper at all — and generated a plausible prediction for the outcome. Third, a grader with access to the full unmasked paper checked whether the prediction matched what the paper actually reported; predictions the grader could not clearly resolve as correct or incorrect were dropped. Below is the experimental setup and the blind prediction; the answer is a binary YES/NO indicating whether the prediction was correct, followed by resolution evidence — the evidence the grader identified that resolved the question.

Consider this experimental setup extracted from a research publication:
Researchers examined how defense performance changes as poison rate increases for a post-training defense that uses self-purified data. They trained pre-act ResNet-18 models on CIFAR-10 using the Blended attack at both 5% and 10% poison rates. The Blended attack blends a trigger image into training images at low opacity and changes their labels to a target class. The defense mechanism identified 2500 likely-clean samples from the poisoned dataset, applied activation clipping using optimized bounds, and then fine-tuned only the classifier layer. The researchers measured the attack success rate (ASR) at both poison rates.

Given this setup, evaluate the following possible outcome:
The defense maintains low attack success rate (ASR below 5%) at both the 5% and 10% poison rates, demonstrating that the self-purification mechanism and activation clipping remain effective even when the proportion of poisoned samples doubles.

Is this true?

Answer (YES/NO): NO